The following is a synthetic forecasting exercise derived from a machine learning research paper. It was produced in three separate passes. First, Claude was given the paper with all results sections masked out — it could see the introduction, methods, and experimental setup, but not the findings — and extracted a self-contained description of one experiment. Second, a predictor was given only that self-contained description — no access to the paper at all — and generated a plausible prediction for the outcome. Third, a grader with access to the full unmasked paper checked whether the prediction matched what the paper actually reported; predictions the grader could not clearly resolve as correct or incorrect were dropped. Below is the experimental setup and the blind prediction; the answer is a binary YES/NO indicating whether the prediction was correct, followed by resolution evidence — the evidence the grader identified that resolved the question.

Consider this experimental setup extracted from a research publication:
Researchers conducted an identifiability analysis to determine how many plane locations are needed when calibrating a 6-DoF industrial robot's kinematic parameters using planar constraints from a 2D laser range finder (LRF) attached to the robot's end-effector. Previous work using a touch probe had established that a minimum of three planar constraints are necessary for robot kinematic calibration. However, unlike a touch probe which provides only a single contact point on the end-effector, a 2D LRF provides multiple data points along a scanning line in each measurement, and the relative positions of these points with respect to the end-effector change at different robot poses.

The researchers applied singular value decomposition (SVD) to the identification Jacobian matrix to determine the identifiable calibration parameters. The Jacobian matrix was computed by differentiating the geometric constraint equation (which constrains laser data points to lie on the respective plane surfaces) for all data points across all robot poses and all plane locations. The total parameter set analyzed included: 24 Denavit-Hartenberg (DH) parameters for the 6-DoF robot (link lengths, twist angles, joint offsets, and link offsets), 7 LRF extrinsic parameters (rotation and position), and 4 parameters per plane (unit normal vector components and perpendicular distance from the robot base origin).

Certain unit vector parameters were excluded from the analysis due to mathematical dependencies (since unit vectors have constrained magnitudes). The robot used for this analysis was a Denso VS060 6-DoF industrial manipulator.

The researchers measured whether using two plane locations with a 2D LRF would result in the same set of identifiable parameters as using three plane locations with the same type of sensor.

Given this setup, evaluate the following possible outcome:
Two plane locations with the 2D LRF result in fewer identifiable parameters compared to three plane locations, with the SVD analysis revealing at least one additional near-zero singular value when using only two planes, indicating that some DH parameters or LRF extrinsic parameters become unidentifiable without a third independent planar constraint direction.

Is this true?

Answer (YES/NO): NO